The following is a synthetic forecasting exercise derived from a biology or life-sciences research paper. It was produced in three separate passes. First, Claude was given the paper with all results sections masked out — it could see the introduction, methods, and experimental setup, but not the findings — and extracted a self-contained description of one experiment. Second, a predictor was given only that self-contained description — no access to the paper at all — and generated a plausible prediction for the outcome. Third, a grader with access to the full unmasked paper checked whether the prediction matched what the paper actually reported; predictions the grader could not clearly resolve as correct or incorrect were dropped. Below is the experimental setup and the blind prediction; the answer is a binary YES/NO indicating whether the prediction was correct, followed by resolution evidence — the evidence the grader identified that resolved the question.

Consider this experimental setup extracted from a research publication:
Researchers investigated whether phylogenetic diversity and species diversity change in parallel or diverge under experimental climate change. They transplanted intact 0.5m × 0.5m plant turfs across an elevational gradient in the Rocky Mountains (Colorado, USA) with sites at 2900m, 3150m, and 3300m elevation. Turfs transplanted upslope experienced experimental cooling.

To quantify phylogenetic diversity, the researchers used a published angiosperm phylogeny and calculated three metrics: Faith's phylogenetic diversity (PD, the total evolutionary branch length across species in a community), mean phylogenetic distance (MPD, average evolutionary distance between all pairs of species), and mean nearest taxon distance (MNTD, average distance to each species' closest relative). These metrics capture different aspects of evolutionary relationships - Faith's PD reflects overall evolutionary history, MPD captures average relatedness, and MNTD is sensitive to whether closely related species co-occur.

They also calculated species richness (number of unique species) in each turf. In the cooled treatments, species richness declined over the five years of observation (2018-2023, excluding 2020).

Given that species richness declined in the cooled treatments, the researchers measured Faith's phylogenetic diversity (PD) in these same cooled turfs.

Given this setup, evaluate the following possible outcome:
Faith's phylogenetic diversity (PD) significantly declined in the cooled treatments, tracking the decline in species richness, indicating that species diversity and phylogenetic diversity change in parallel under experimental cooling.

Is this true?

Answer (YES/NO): NO